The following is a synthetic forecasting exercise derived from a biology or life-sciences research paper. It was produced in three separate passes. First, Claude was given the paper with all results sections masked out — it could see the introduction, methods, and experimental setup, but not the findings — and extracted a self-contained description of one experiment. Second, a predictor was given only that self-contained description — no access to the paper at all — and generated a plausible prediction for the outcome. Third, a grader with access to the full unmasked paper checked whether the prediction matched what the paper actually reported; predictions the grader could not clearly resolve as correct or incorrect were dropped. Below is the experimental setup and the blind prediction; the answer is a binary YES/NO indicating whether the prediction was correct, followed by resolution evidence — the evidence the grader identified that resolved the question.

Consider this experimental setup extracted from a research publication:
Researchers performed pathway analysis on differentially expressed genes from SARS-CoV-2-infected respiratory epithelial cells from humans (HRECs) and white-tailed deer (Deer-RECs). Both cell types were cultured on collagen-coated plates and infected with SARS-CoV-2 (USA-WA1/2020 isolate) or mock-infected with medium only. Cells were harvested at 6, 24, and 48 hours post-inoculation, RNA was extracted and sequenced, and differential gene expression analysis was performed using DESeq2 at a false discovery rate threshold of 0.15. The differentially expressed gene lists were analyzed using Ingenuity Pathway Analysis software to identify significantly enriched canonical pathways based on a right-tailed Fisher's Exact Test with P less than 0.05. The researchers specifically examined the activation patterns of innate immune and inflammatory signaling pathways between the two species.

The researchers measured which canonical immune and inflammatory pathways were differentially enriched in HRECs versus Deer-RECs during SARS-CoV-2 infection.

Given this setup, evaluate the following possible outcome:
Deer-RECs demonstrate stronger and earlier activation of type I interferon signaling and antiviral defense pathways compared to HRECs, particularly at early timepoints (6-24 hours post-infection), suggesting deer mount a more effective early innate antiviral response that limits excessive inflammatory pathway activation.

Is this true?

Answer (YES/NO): NO